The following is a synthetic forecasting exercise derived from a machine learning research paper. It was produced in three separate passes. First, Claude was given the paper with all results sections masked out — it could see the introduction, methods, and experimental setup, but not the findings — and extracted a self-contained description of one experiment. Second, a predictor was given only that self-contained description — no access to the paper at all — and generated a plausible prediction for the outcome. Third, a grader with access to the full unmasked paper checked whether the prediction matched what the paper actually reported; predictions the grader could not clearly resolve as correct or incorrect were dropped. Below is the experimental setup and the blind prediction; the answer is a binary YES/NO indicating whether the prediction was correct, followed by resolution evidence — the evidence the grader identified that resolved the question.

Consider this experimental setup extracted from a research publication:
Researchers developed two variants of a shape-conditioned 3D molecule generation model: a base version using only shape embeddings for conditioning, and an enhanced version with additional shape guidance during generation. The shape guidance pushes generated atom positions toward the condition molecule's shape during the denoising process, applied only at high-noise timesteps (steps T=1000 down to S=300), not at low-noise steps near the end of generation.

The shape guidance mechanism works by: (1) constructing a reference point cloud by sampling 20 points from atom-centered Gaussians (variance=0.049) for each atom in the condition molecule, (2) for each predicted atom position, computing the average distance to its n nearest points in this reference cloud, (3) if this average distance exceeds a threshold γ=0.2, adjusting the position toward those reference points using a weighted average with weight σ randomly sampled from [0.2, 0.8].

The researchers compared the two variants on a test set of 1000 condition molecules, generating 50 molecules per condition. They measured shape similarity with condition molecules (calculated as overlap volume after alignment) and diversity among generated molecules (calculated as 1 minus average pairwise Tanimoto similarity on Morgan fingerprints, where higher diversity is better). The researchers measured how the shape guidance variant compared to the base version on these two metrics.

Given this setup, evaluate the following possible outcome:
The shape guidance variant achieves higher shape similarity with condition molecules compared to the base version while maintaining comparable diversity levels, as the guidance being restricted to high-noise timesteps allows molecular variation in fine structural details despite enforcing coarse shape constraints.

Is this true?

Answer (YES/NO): YES